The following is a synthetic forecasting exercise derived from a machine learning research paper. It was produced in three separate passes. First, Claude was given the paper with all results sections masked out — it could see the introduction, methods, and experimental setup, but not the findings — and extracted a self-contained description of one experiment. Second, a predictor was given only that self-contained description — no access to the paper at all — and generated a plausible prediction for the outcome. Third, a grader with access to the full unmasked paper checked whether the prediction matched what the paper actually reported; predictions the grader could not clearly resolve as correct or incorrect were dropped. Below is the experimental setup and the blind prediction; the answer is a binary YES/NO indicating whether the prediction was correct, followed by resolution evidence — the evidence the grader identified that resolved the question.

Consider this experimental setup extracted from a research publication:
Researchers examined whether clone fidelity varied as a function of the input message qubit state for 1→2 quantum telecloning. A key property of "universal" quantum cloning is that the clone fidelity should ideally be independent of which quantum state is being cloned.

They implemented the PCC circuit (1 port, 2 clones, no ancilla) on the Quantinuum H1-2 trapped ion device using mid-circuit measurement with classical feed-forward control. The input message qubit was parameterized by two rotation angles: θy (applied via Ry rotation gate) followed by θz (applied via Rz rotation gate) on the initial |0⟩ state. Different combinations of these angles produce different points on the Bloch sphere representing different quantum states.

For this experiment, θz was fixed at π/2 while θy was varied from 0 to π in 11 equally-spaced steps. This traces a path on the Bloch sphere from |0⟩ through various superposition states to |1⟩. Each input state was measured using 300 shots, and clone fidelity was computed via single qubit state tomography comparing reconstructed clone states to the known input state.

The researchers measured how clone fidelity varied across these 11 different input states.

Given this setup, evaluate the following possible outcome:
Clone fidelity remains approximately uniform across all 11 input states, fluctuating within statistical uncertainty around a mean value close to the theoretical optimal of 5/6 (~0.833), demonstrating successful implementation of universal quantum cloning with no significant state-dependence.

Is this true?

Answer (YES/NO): YES